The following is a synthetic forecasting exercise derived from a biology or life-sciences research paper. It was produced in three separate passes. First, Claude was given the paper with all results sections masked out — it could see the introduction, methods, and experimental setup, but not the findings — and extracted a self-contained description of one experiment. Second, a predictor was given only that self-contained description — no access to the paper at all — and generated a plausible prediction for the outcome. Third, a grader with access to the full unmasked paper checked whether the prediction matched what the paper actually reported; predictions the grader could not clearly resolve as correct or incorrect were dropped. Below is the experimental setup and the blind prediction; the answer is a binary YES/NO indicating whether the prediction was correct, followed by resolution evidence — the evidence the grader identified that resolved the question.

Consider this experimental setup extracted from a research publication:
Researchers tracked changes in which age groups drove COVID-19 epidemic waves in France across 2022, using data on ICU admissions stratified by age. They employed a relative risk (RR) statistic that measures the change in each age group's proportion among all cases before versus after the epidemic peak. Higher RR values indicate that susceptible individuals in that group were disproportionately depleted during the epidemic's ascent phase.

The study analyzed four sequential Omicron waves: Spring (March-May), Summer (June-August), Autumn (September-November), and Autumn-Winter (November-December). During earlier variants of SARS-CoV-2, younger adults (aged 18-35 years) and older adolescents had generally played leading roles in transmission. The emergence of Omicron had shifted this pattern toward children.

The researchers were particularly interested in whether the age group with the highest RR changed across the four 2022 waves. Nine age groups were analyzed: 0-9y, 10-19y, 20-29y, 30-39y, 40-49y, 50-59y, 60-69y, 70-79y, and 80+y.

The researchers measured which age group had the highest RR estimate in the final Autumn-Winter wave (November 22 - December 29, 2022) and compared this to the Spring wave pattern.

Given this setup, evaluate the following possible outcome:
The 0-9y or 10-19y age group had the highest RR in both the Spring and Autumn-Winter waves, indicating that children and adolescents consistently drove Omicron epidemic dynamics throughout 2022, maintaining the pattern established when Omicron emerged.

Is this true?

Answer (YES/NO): NO